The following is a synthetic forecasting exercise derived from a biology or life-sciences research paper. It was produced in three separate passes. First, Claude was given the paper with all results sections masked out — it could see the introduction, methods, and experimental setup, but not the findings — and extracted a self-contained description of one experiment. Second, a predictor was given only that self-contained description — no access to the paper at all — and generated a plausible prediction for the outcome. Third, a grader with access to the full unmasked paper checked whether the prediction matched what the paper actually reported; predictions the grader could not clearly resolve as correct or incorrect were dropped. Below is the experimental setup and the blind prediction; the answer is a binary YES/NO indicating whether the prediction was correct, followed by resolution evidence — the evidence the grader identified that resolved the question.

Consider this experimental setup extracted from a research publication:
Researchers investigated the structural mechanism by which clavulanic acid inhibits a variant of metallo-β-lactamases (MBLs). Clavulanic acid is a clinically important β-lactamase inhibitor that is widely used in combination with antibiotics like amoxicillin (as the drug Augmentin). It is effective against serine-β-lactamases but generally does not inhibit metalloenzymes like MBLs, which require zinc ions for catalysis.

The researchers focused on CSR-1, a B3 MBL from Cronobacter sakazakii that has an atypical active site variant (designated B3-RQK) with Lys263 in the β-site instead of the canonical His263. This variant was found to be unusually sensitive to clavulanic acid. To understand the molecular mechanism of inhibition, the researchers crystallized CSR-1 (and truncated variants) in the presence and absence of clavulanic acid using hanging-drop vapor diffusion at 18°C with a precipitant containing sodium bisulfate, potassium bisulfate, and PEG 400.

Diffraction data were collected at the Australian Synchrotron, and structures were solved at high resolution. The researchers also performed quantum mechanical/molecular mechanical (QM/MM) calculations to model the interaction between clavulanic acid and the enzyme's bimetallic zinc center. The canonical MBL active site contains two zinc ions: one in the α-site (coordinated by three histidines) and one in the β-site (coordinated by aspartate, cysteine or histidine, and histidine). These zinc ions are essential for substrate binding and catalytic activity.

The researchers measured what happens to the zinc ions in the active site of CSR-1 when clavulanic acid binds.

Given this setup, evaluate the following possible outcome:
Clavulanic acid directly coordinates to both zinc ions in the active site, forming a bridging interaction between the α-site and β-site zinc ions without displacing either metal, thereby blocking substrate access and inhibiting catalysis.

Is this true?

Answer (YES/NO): NO